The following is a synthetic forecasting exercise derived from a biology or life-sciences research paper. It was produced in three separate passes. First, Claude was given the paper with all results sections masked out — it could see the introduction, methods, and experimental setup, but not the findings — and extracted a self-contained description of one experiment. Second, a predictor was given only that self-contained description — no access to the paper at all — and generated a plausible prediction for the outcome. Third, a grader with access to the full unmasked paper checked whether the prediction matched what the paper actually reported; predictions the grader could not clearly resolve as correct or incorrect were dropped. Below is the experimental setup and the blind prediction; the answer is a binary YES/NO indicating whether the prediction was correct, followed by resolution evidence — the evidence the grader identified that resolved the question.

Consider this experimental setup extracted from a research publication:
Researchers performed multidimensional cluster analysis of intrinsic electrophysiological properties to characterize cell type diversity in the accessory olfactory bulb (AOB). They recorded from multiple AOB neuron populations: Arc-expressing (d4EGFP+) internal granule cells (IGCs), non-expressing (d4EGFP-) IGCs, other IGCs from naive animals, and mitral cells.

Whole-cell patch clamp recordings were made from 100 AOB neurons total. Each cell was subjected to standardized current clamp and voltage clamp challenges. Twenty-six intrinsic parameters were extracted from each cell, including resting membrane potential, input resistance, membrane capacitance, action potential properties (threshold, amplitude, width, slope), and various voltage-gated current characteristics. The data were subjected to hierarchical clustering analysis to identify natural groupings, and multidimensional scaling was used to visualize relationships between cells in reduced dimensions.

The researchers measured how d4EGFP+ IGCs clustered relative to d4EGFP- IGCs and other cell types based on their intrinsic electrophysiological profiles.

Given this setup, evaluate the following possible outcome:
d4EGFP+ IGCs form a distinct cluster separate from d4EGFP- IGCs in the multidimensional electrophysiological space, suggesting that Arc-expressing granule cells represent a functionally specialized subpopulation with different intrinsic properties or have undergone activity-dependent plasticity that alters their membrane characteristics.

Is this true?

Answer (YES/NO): NO